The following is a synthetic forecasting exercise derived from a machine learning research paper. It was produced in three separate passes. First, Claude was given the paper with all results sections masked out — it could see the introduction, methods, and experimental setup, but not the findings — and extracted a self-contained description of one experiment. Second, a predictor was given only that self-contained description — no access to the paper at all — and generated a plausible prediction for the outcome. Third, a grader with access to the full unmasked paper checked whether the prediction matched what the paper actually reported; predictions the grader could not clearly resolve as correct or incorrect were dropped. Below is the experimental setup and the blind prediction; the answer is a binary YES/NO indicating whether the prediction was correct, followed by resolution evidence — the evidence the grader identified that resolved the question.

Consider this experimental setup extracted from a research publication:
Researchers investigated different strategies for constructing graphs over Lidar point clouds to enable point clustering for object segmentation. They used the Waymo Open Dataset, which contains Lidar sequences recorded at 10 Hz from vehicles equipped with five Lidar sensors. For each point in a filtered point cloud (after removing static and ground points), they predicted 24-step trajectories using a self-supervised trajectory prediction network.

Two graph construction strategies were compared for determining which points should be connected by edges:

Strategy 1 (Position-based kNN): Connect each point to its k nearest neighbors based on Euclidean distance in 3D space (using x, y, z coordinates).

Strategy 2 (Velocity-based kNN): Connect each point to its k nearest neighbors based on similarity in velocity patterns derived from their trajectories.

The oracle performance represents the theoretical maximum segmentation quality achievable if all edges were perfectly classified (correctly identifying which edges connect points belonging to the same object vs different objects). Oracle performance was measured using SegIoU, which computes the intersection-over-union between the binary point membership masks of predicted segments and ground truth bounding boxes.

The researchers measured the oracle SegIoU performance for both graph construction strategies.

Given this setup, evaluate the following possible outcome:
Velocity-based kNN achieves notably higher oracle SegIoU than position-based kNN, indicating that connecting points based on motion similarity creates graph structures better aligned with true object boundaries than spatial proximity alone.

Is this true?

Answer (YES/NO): NO